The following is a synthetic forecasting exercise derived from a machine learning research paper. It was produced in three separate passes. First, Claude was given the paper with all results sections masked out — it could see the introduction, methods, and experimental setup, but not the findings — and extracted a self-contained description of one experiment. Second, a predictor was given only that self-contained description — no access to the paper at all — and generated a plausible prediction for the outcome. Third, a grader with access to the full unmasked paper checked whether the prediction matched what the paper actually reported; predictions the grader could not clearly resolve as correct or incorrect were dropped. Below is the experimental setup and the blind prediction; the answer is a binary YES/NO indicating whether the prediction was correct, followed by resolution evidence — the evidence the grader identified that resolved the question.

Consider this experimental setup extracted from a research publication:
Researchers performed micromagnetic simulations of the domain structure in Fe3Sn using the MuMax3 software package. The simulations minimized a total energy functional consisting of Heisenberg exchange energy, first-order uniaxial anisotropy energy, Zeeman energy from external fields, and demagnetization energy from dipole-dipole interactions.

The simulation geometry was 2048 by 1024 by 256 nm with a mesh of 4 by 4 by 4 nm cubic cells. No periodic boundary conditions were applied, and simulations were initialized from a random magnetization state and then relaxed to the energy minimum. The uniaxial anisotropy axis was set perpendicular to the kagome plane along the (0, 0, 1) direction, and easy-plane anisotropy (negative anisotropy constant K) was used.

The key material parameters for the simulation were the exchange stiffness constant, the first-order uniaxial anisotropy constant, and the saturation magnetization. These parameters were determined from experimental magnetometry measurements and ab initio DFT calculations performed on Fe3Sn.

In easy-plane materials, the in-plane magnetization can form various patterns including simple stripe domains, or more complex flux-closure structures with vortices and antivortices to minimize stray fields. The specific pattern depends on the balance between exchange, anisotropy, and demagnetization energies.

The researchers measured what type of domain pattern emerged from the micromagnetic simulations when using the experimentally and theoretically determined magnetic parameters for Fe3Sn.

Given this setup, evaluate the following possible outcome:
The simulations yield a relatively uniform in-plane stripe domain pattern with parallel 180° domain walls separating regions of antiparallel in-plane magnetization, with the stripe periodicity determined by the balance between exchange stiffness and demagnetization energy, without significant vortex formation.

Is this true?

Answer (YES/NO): NO